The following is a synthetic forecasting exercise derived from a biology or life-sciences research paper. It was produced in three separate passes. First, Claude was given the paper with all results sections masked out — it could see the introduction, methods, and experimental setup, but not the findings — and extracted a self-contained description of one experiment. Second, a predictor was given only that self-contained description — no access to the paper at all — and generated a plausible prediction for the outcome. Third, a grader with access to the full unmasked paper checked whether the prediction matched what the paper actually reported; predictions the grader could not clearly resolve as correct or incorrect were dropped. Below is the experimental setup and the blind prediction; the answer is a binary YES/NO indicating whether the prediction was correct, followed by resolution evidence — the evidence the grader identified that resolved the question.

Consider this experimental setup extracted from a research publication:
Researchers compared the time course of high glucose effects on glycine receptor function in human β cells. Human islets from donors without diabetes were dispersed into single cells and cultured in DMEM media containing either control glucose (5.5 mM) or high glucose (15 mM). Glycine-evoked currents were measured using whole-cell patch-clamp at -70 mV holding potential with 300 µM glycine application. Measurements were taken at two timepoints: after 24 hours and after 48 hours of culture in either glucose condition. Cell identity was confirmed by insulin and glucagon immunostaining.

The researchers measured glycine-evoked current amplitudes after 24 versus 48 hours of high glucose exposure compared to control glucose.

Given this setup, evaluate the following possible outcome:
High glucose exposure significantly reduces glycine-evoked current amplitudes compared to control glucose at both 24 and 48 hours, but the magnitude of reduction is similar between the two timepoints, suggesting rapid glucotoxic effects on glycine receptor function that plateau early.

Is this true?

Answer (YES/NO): NO